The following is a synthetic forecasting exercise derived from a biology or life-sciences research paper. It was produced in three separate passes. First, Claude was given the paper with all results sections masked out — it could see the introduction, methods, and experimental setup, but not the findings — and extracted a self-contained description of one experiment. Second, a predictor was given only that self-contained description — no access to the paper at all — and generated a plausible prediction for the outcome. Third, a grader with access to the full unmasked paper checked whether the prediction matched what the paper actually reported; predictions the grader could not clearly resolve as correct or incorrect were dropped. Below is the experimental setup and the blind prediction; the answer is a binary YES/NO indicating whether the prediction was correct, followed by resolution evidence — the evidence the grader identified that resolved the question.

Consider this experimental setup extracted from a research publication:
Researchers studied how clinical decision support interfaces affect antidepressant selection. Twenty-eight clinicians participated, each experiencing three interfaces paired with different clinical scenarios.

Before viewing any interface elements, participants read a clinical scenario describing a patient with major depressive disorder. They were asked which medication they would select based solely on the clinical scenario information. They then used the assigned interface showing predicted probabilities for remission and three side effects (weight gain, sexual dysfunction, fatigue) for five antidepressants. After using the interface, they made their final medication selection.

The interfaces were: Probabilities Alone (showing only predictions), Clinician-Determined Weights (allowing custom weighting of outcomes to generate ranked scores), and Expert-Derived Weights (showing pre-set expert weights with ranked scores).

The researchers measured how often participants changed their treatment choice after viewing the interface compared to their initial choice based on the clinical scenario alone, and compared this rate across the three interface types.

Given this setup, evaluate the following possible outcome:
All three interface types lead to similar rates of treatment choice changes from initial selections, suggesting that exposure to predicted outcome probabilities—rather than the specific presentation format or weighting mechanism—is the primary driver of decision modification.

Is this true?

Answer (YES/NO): NO